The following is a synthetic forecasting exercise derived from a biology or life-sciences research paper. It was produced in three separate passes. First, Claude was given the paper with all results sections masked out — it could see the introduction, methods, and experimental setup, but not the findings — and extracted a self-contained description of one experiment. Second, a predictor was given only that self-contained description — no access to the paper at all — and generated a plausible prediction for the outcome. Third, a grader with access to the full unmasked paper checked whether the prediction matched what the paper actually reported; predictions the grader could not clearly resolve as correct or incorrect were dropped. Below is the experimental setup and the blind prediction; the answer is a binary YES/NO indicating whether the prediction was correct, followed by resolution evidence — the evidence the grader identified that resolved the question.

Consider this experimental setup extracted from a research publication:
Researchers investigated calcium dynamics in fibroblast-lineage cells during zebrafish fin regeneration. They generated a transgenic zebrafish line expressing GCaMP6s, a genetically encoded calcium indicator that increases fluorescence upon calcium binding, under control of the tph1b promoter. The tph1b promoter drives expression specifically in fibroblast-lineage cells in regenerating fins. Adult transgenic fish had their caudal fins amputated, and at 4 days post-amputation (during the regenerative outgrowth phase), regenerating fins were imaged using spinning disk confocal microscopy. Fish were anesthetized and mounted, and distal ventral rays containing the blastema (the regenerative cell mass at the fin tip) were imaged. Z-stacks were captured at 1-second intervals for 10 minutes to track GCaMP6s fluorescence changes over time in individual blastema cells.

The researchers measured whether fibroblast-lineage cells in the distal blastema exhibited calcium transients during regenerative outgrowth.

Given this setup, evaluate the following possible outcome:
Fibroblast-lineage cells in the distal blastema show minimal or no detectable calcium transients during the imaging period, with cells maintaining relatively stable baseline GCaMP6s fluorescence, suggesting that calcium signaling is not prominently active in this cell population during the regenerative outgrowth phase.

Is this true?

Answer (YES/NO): NO